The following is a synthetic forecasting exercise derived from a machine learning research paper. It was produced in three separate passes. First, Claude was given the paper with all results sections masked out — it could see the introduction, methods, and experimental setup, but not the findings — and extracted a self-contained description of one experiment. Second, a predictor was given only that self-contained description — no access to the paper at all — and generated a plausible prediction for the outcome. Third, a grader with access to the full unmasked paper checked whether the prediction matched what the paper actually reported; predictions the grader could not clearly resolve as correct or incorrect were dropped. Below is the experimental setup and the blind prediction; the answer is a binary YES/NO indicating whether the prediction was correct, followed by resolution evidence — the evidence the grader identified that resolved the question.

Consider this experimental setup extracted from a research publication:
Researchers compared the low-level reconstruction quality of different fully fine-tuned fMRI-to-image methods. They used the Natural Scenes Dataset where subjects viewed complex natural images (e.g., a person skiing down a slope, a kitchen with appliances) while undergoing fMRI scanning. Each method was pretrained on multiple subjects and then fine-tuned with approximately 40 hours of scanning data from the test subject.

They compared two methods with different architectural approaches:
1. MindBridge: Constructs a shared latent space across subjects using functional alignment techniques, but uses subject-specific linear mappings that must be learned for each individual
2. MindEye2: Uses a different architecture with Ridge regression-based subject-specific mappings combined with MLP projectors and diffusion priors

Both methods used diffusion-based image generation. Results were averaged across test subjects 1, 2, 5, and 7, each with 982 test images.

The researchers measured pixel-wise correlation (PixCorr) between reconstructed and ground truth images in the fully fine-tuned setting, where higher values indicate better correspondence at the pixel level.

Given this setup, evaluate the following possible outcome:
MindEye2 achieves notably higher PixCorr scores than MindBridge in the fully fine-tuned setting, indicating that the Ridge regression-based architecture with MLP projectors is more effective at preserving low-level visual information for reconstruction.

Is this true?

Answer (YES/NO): YES